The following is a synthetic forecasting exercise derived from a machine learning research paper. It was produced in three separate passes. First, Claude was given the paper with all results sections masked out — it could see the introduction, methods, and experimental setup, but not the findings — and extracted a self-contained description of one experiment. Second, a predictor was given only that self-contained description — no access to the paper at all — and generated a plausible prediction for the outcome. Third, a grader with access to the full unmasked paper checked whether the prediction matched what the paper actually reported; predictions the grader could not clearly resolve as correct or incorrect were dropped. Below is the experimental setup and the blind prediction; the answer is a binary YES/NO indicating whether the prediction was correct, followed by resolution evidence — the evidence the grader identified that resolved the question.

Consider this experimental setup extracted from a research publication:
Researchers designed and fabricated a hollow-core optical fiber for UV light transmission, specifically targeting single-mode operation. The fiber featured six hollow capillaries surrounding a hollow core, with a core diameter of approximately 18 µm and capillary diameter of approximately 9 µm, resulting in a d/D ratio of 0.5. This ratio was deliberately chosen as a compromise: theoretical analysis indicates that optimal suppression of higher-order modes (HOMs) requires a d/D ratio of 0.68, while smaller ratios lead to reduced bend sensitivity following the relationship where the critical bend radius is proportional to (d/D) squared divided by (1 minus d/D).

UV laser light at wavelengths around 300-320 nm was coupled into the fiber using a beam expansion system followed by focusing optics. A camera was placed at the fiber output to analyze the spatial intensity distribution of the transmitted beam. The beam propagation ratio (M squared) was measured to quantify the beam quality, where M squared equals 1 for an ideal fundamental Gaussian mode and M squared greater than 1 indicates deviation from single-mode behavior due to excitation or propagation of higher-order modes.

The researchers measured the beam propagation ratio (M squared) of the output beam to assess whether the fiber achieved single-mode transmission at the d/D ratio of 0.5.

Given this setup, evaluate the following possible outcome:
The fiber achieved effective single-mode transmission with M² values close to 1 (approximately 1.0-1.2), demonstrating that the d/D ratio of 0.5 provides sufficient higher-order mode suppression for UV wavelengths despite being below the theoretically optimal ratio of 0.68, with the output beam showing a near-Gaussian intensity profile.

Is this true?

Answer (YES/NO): YES